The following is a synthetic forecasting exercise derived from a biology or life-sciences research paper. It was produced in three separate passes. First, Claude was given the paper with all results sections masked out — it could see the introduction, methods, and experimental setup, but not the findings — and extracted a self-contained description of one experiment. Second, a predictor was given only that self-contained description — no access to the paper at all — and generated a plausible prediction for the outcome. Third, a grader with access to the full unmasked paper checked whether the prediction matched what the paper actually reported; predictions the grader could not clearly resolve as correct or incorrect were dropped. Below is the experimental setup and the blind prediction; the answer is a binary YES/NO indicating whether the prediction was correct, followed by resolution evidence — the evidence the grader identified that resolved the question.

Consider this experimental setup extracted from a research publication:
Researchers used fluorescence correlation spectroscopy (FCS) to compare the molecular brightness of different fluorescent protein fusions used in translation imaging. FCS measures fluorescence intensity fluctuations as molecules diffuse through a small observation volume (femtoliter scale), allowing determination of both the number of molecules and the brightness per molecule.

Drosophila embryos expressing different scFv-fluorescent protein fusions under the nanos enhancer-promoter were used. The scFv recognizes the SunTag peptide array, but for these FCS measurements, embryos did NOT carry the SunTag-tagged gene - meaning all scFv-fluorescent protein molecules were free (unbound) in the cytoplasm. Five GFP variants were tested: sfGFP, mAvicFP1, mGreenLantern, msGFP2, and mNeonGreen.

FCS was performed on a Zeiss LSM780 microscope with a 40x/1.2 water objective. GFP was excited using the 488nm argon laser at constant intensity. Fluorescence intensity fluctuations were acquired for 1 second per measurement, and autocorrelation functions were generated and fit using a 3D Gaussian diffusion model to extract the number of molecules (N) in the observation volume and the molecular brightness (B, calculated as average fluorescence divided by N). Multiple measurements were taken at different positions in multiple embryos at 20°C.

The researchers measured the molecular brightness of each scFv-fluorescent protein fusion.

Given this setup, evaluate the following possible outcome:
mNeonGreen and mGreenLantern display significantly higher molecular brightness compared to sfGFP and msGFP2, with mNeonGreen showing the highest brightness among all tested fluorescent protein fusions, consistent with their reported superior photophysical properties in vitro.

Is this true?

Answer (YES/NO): NO